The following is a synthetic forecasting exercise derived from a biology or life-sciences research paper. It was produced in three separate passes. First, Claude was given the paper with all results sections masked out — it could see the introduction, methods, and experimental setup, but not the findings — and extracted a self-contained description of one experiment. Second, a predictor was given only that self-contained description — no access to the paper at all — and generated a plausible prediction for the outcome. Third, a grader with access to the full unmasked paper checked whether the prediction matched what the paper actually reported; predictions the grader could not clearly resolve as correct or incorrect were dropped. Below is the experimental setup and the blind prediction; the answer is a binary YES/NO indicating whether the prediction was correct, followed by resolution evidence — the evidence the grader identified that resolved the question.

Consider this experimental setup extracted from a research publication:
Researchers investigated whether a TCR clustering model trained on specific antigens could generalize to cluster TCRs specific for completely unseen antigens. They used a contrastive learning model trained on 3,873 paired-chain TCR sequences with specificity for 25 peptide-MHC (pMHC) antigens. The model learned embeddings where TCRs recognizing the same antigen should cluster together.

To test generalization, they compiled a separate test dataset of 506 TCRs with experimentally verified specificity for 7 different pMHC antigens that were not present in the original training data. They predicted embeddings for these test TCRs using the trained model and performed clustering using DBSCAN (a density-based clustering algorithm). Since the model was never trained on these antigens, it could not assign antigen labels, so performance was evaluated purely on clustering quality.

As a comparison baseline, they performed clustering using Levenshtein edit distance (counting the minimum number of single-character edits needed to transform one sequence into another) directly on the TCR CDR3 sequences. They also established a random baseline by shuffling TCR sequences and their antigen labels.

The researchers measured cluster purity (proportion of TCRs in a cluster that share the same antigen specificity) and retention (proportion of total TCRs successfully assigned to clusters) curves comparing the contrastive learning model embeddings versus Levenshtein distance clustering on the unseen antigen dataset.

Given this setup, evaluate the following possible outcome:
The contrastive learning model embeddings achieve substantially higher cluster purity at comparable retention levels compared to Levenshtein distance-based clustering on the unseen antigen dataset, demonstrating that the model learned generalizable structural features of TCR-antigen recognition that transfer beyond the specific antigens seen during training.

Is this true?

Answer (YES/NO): NO